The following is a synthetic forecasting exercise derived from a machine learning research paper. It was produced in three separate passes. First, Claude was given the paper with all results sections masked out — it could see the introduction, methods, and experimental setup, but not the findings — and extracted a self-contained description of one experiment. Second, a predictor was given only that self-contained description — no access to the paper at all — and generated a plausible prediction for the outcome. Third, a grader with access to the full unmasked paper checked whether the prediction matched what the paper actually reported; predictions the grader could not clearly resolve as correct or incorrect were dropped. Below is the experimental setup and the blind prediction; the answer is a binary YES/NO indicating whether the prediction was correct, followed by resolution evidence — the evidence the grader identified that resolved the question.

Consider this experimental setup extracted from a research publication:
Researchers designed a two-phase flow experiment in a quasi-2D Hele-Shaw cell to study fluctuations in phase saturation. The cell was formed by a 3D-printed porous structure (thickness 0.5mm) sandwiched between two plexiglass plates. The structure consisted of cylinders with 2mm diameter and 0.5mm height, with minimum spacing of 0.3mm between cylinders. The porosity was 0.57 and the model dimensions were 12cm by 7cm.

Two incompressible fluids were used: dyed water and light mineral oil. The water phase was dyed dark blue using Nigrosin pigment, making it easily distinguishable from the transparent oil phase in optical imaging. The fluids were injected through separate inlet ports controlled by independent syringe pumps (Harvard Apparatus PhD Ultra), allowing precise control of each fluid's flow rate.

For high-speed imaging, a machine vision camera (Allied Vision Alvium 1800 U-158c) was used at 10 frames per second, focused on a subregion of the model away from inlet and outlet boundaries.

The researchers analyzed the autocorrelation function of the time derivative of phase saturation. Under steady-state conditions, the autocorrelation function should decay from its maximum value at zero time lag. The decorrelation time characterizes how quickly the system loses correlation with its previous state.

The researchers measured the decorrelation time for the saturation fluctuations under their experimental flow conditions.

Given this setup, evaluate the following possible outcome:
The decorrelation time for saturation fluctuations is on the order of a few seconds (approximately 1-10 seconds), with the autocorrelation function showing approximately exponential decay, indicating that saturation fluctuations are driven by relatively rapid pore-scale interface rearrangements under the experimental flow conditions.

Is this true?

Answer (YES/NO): NO